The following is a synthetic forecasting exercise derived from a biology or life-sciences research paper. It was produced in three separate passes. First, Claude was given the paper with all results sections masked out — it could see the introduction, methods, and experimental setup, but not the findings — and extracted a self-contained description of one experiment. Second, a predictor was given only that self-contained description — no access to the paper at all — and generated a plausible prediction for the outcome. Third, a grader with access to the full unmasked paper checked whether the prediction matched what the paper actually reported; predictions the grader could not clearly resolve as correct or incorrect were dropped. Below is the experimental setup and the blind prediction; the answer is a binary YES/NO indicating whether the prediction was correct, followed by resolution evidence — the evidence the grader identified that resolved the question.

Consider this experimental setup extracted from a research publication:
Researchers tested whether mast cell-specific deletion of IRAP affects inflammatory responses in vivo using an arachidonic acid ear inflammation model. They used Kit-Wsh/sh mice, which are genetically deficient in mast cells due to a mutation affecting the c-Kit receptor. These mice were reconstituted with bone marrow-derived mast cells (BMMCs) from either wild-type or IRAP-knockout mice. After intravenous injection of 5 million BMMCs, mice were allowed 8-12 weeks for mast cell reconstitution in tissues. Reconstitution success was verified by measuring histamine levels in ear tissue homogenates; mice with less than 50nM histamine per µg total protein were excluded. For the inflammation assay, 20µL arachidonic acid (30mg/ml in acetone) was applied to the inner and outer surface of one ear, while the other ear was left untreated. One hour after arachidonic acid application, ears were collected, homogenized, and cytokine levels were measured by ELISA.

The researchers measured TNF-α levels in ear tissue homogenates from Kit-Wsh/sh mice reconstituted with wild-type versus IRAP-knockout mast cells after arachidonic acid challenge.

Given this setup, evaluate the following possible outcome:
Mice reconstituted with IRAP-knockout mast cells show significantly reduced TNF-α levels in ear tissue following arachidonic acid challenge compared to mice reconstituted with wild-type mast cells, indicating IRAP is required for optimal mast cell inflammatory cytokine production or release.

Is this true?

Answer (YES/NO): YES